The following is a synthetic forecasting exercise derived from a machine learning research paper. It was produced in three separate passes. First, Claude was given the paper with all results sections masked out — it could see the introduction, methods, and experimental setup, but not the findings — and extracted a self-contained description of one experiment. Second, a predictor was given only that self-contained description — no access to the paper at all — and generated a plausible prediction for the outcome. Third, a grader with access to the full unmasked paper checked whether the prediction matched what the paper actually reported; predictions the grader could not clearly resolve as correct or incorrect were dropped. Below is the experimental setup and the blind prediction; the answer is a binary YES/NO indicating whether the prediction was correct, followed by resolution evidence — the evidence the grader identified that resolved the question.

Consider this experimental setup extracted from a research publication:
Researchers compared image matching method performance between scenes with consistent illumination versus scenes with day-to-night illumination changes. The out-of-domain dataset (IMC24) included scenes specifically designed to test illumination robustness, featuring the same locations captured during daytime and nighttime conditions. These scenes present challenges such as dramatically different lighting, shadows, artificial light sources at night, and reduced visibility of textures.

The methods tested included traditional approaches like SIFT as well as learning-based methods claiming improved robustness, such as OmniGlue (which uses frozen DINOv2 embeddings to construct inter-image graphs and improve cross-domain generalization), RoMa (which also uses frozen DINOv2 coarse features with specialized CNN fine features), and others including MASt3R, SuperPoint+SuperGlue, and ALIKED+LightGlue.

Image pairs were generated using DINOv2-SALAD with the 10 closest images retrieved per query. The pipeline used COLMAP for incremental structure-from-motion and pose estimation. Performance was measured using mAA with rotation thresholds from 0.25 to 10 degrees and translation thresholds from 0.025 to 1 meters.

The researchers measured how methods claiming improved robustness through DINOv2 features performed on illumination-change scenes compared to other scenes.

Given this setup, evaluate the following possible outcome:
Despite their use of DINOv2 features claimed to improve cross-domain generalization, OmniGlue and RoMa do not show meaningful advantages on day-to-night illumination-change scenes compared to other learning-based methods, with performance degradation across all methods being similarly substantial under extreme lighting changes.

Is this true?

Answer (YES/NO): NO